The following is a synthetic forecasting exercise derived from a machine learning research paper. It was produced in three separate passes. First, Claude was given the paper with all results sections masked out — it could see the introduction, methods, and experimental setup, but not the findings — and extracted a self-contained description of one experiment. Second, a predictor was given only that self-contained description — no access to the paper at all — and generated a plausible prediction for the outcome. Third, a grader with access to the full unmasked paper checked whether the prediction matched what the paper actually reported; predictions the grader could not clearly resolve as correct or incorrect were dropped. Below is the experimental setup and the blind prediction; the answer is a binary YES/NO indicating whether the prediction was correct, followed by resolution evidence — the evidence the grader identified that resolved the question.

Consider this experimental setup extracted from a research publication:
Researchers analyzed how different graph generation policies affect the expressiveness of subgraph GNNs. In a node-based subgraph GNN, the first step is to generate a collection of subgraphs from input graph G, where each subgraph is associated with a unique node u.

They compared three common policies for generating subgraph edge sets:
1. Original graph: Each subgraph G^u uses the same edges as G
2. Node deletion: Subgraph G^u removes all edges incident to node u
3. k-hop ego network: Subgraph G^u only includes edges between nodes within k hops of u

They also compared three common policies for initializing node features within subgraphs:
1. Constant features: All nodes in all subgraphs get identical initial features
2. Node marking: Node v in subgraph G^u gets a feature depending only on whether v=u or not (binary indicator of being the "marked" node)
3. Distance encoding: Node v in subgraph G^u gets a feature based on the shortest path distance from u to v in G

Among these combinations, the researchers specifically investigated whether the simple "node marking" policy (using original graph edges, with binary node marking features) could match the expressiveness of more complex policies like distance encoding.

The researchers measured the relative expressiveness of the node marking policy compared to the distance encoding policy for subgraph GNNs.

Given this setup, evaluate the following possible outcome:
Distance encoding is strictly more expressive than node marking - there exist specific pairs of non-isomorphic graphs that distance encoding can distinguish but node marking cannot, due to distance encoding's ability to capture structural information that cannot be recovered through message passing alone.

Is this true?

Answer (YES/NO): NO